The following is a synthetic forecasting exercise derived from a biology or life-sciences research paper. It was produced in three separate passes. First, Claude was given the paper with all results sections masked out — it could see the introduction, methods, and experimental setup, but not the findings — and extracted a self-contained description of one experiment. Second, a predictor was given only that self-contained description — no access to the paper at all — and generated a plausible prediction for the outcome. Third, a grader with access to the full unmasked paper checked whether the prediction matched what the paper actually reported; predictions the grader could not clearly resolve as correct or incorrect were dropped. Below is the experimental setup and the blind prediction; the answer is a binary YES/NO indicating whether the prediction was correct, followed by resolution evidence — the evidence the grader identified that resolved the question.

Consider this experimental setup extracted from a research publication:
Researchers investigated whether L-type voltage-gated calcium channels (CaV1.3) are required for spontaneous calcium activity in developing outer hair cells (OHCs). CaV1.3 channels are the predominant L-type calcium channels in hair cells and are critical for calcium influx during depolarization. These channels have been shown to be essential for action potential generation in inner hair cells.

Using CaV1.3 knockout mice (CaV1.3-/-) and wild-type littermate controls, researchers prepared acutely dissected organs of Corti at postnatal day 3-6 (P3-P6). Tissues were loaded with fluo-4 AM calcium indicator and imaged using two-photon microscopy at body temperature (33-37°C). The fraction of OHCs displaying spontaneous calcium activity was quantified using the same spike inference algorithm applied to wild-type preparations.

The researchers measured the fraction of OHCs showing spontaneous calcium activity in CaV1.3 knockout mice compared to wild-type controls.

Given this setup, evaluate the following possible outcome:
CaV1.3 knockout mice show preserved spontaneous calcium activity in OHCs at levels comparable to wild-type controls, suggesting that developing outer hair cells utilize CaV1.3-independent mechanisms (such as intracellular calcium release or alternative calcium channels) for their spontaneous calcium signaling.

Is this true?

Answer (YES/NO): NO